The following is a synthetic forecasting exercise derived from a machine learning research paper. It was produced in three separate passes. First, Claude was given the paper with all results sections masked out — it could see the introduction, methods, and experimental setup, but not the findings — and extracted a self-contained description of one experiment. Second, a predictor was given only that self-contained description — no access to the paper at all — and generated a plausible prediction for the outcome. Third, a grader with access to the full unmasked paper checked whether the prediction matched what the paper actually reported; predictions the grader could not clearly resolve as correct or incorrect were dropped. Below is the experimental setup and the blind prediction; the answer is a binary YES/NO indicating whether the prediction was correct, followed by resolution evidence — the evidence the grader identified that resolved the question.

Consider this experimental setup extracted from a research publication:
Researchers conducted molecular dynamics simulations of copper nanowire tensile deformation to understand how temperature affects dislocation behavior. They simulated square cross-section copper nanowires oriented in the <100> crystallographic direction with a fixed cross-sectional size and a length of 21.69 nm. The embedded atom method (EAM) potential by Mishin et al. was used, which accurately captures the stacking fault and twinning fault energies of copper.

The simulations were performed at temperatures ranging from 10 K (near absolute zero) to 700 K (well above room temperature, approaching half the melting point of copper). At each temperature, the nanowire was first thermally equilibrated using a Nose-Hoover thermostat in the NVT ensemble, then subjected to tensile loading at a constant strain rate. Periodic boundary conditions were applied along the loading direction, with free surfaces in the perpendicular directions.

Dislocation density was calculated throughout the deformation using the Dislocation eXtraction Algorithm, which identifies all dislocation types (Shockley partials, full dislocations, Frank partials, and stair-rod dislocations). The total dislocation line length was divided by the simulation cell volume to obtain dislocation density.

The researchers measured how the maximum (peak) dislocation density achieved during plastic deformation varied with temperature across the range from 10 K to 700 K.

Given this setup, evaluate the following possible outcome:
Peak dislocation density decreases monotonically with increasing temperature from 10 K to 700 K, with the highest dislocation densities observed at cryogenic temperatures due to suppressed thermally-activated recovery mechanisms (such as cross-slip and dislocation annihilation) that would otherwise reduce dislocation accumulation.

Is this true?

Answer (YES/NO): YES